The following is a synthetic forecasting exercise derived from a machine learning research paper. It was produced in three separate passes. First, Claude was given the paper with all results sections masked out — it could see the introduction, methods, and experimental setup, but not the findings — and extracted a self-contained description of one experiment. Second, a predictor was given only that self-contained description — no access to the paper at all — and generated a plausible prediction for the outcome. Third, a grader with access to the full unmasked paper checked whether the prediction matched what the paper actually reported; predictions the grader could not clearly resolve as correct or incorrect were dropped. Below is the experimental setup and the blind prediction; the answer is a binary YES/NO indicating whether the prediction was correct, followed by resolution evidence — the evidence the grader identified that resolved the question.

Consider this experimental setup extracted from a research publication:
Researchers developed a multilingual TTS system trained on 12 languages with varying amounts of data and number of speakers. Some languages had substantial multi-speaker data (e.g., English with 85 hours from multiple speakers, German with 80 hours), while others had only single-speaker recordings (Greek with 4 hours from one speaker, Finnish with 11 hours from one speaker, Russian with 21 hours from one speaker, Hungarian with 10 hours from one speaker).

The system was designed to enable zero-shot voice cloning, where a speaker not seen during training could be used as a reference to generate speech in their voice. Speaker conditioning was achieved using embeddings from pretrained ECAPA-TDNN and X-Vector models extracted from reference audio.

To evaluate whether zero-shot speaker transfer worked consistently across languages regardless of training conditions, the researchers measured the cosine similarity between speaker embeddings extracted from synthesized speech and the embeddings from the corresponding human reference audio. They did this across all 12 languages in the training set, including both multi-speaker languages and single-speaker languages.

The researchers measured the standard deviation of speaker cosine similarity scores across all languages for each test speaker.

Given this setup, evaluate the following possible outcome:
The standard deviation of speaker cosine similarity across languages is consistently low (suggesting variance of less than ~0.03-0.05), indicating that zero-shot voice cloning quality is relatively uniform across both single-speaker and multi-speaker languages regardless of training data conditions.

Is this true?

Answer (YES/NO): YES